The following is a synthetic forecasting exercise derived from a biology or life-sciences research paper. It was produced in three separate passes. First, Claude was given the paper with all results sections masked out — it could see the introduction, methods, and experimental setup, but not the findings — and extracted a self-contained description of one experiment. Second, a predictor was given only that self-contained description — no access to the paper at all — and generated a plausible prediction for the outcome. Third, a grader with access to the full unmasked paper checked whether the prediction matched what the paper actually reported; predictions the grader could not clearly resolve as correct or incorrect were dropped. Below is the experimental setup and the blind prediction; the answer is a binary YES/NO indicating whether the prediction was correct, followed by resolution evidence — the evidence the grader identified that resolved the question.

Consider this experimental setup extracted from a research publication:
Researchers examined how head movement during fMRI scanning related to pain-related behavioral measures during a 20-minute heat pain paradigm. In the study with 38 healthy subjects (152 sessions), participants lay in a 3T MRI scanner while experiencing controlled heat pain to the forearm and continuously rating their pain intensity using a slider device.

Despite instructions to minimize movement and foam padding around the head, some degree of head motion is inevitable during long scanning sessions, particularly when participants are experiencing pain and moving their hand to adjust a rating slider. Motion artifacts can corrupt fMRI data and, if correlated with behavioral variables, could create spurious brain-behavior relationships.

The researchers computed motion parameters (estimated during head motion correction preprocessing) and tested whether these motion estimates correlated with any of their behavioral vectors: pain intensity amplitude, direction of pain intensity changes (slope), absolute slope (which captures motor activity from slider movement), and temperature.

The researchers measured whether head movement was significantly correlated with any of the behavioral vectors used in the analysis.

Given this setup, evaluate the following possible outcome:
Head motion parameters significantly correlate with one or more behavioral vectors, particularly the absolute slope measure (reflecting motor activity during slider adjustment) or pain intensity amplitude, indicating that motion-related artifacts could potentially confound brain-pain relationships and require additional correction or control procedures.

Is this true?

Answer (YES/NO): NO